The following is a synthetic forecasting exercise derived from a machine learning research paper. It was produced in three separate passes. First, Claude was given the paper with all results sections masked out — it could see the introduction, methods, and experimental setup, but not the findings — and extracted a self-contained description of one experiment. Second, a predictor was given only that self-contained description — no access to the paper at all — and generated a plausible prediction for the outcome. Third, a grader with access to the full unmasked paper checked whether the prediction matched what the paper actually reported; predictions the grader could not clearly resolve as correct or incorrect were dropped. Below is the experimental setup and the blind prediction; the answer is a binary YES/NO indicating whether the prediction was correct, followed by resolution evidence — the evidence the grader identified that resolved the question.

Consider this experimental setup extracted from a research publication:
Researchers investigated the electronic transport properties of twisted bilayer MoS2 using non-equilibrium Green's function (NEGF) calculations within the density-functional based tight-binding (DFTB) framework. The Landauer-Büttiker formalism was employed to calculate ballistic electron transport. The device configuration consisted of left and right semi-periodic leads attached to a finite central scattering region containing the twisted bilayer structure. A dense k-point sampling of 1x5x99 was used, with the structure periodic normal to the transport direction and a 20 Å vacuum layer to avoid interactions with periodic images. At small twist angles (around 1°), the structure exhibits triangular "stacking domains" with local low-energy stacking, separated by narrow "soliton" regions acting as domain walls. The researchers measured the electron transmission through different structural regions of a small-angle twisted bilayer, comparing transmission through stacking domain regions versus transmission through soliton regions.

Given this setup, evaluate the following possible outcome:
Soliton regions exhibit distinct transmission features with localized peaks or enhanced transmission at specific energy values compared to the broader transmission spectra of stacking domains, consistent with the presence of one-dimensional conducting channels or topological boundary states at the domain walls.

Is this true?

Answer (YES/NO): NO